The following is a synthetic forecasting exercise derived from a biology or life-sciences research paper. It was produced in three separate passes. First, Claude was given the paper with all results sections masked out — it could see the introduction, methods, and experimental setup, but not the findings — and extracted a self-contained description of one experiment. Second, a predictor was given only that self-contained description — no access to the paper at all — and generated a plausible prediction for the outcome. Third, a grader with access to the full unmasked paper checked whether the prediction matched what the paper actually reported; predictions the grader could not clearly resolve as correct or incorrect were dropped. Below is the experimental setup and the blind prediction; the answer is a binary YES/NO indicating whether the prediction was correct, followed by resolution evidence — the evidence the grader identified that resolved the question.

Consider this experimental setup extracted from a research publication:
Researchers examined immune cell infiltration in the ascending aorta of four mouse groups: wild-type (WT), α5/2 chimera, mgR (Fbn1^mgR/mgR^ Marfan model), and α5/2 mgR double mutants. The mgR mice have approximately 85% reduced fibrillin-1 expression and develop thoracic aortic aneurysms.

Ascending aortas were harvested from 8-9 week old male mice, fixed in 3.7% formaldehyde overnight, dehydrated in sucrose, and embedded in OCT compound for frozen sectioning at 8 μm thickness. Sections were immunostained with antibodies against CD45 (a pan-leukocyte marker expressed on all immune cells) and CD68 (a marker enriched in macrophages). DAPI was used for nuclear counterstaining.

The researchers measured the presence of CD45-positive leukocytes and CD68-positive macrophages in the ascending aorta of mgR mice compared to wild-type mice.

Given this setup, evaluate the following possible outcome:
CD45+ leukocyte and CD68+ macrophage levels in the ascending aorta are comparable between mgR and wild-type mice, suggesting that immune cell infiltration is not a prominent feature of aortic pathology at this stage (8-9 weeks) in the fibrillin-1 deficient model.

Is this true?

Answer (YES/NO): NO